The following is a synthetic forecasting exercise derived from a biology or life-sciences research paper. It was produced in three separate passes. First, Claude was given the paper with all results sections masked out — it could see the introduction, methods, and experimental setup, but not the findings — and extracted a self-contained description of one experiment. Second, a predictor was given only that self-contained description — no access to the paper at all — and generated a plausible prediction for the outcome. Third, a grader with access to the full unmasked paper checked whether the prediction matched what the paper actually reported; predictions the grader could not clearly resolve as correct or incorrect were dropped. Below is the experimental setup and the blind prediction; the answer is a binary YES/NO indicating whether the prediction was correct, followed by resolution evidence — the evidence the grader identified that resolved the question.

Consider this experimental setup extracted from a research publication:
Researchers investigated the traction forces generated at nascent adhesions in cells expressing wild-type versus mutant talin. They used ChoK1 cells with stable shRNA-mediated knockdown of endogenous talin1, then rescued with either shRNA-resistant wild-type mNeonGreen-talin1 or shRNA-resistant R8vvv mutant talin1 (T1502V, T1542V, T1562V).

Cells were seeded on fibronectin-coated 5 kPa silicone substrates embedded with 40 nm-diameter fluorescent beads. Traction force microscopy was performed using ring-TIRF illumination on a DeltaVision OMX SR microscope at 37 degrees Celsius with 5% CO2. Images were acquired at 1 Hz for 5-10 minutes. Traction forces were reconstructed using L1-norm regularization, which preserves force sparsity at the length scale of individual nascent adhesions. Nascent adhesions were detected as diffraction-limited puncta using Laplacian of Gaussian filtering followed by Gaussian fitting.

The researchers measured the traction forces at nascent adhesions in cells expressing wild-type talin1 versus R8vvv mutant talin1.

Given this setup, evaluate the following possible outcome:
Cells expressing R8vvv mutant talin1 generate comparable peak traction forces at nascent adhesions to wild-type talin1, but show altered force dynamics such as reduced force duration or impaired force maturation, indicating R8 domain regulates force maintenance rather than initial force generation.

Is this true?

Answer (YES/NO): NO